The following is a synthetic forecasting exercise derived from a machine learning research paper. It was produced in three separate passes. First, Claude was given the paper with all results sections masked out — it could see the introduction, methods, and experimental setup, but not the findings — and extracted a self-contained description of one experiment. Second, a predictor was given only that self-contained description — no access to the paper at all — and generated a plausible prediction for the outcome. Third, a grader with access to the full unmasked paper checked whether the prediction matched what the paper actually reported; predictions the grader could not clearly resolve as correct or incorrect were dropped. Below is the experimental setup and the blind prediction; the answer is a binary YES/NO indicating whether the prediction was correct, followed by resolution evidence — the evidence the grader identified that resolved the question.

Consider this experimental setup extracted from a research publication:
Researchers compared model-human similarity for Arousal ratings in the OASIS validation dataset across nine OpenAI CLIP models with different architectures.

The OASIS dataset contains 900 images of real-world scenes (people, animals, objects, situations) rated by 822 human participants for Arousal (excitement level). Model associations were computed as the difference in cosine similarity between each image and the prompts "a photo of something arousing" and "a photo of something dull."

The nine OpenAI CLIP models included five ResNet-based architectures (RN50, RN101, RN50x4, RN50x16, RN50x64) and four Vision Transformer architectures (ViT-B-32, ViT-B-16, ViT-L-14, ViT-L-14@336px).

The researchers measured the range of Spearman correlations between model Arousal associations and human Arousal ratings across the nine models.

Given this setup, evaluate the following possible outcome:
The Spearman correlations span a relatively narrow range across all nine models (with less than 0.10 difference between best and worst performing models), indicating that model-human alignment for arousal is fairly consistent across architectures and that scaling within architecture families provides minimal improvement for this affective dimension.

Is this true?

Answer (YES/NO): NO